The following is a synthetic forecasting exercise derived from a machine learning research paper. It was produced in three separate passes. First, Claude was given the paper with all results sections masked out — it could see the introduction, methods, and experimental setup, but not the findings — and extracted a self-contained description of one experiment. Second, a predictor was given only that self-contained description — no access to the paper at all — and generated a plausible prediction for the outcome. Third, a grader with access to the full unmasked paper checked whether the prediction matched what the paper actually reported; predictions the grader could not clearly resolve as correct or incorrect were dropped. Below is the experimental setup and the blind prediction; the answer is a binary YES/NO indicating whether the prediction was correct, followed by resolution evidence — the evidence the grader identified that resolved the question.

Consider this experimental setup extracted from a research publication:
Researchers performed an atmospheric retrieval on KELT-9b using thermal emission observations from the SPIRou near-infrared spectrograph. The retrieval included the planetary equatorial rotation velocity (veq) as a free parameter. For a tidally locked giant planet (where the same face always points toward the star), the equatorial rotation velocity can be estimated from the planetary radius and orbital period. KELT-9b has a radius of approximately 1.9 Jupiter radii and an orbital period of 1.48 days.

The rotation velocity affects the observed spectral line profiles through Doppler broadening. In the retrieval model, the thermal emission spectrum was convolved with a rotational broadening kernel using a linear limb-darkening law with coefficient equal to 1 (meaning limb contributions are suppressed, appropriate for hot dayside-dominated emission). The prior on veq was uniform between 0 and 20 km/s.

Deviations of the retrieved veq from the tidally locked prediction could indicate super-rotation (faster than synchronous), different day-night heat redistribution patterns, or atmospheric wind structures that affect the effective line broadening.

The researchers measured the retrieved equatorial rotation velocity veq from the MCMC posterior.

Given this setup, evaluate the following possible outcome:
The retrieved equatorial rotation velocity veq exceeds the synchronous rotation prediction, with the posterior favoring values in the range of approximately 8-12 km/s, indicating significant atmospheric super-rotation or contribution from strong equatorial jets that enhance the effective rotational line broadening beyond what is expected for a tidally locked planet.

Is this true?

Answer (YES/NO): NO